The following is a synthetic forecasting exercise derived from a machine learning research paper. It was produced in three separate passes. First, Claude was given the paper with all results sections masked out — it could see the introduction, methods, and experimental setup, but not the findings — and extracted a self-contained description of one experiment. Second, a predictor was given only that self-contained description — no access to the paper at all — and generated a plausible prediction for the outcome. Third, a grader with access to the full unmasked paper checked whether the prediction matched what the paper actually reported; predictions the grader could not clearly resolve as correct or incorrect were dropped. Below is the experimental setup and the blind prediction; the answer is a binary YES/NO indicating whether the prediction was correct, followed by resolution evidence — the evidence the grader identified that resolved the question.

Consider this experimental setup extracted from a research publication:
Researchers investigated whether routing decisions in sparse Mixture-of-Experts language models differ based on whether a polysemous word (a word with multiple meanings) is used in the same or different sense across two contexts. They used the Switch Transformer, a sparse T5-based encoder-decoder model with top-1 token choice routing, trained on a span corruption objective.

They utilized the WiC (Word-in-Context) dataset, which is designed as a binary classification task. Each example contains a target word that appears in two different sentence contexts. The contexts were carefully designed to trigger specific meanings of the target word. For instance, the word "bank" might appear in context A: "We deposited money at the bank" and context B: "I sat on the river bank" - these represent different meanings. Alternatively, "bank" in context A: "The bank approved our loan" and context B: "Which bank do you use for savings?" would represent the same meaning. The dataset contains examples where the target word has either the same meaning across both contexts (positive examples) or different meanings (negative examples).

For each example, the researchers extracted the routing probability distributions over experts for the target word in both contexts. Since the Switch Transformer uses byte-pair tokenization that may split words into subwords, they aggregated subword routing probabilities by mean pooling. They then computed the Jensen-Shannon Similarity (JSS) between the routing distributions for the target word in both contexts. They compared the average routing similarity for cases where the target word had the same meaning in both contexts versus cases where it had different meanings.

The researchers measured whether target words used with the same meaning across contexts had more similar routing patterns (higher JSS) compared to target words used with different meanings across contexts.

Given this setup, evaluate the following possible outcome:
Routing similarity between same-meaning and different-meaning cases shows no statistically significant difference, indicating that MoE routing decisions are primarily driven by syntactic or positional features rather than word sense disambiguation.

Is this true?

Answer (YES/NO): NO